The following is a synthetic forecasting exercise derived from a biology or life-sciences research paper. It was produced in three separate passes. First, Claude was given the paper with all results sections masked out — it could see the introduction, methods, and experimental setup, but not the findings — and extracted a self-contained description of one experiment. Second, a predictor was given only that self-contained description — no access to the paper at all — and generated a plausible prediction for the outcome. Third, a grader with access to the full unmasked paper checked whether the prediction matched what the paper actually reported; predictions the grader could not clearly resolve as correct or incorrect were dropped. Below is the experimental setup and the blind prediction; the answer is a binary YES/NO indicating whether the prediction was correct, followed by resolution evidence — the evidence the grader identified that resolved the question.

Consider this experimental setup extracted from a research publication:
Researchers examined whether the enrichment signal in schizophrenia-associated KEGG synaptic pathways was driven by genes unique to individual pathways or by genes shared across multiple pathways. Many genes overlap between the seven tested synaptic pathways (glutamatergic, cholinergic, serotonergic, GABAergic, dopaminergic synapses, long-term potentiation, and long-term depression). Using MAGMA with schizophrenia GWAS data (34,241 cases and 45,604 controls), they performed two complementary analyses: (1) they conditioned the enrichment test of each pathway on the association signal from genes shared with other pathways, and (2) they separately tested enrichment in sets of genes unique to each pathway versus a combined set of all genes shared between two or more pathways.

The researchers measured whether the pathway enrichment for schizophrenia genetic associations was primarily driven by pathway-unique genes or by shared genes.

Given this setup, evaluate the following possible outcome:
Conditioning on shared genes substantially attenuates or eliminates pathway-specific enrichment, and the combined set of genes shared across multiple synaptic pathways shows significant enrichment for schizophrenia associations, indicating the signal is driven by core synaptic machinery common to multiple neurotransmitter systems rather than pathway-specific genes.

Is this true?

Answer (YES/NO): NO